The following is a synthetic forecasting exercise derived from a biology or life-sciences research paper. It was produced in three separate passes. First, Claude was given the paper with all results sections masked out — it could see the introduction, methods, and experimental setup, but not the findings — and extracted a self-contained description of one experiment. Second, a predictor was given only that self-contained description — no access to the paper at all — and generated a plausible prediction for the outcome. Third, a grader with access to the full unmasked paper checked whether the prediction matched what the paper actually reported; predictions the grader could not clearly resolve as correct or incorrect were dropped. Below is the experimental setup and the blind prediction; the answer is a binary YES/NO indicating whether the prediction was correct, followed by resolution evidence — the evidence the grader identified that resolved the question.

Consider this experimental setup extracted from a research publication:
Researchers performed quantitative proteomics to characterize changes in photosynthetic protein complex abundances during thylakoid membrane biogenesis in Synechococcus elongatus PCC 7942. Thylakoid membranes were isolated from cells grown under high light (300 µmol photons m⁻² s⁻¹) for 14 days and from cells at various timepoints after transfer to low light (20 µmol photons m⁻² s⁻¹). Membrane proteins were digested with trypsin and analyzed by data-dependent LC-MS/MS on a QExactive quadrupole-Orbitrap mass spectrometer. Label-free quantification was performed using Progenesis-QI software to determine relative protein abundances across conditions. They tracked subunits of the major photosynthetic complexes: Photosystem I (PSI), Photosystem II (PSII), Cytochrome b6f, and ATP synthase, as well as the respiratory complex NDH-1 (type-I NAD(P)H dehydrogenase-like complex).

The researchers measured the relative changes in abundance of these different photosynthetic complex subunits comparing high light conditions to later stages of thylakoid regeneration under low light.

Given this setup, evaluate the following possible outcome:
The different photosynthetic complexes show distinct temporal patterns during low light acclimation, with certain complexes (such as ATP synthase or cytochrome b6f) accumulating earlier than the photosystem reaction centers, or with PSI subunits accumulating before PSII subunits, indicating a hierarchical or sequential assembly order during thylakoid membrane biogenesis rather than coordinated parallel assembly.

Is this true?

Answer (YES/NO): YES